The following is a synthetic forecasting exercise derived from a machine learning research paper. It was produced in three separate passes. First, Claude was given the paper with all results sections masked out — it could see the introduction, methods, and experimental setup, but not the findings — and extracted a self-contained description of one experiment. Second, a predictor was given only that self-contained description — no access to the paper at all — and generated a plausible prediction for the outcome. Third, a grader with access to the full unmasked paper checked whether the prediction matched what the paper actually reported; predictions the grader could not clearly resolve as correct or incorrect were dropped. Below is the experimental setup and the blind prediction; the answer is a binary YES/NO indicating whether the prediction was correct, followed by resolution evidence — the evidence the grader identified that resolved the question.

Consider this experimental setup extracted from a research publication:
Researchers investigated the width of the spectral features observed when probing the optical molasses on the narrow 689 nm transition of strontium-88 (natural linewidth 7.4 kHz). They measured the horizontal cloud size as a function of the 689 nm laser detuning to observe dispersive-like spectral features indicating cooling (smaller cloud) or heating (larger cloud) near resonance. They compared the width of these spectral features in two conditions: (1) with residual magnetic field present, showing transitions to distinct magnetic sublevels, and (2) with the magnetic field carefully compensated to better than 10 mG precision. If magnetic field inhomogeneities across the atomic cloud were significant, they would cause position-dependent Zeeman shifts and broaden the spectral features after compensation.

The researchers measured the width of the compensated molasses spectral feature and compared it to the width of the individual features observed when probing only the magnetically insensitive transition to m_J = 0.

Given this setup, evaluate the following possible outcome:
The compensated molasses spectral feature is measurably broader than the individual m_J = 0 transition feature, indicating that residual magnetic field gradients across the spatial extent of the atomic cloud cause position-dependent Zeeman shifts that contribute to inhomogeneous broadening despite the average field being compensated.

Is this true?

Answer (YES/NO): NO